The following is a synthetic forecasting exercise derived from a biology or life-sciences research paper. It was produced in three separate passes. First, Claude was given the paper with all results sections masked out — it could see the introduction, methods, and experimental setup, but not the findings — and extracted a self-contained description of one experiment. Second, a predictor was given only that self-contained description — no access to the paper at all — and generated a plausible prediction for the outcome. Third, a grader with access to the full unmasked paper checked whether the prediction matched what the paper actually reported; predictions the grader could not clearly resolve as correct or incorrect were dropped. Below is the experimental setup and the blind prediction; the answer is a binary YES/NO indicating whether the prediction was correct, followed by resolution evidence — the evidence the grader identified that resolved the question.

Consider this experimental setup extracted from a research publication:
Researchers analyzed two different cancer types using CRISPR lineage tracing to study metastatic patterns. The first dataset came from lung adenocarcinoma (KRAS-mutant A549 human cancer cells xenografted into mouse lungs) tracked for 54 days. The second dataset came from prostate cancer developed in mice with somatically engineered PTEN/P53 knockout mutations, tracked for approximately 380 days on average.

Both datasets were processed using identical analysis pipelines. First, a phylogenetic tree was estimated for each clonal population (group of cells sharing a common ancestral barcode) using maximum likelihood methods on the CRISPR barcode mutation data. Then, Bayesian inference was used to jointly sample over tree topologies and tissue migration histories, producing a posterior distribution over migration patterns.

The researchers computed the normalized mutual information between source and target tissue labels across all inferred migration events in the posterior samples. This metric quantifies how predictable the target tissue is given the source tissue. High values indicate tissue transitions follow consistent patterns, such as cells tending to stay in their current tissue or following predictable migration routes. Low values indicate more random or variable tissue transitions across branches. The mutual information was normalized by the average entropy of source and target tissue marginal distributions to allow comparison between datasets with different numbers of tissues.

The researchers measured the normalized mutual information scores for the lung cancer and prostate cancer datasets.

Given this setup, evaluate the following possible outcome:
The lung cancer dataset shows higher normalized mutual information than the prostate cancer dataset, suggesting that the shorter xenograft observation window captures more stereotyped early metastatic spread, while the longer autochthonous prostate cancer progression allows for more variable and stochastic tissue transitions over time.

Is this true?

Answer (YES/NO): NO